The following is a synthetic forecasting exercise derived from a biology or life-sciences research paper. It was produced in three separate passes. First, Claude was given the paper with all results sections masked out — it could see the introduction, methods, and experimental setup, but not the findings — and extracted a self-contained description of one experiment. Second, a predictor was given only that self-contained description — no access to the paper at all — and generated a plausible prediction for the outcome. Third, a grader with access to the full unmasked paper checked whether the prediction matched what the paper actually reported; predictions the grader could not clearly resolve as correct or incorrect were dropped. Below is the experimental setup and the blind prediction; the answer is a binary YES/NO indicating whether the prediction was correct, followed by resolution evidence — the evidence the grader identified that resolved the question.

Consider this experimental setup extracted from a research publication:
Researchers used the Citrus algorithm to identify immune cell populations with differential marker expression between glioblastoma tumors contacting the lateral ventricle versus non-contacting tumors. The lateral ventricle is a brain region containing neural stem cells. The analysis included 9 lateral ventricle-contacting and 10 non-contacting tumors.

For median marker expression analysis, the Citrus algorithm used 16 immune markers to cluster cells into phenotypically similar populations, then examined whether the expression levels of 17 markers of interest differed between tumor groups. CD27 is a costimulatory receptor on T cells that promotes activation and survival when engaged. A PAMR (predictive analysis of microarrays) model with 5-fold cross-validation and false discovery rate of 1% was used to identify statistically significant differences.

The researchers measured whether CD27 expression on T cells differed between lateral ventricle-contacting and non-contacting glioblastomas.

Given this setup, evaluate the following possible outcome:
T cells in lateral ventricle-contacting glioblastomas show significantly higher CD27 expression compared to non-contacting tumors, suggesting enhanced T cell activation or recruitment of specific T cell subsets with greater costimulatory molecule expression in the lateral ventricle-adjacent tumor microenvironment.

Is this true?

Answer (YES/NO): YES